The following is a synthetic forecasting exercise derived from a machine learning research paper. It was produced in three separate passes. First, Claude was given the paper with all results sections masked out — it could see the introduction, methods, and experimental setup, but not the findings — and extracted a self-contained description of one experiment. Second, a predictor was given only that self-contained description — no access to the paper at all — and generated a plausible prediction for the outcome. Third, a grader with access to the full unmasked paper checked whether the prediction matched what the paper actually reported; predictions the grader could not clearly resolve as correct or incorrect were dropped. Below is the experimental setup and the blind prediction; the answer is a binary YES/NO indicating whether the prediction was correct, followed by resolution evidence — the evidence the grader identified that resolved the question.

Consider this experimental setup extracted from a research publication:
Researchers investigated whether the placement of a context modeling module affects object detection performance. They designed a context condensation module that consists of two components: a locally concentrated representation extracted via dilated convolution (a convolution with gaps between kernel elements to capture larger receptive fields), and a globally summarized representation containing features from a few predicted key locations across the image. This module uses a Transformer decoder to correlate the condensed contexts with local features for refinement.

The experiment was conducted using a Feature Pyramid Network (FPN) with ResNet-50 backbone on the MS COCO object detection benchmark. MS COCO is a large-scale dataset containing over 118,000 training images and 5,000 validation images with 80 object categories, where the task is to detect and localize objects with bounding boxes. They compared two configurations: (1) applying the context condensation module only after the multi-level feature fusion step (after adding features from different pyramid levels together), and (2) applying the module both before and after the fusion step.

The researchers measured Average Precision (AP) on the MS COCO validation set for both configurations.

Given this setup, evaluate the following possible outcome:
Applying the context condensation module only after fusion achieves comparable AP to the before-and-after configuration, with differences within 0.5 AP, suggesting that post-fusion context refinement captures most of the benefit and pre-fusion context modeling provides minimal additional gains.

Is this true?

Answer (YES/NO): NO